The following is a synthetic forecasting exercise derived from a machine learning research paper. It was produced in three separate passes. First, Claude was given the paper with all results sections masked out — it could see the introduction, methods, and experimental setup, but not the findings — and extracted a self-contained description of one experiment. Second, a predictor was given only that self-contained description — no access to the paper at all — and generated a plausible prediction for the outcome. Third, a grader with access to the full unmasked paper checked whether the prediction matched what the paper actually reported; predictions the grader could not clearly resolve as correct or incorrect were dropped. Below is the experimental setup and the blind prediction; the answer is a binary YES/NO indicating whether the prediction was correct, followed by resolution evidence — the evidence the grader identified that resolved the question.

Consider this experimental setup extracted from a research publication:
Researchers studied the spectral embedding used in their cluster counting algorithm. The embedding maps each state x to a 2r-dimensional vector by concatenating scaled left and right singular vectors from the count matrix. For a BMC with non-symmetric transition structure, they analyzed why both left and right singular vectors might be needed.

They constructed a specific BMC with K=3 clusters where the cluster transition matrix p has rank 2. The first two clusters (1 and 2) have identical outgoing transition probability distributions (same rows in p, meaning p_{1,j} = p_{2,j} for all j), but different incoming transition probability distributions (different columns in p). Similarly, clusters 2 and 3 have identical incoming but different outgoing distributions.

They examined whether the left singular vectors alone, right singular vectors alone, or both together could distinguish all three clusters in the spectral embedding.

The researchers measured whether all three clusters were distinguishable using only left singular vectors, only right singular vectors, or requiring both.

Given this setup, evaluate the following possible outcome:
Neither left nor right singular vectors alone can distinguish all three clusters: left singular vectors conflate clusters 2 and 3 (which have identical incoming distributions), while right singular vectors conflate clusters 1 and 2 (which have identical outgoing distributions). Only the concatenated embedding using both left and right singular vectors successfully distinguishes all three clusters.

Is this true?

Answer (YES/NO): NO